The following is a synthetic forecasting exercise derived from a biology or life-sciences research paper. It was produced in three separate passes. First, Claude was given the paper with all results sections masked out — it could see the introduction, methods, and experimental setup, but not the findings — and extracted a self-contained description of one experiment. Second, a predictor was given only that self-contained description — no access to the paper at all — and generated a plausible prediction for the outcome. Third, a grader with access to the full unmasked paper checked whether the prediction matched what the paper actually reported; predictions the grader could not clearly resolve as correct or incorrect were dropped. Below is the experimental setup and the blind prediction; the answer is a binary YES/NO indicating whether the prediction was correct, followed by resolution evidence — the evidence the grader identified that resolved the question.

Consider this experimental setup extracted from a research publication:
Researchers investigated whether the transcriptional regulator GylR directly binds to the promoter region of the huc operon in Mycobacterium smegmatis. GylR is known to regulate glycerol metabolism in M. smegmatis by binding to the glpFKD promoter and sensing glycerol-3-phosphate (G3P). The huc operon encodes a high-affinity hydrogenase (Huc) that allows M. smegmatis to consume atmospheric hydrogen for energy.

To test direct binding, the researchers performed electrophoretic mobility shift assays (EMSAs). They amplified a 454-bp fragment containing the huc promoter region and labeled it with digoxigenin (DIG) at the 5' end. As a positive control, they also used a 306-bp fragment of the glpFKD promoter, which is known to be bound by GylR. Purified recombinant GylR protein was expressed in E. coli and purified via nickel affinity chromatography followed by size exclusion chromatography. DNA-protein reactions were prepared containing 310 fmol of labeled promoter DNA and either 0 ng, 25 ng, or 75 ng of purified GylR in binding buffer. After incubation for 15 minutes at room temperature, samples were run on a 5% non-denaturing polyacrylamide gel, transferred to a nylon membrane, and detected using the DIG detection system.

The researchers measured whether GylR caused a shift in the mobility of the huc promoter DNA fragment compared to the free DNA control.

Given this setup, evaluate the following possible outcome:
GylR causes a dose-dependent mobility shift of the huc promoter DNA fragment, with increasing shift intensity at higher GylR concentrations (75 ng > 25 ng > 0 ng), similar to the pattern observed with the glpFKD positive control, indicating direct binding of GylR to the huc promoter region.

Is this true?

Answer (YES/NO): NO